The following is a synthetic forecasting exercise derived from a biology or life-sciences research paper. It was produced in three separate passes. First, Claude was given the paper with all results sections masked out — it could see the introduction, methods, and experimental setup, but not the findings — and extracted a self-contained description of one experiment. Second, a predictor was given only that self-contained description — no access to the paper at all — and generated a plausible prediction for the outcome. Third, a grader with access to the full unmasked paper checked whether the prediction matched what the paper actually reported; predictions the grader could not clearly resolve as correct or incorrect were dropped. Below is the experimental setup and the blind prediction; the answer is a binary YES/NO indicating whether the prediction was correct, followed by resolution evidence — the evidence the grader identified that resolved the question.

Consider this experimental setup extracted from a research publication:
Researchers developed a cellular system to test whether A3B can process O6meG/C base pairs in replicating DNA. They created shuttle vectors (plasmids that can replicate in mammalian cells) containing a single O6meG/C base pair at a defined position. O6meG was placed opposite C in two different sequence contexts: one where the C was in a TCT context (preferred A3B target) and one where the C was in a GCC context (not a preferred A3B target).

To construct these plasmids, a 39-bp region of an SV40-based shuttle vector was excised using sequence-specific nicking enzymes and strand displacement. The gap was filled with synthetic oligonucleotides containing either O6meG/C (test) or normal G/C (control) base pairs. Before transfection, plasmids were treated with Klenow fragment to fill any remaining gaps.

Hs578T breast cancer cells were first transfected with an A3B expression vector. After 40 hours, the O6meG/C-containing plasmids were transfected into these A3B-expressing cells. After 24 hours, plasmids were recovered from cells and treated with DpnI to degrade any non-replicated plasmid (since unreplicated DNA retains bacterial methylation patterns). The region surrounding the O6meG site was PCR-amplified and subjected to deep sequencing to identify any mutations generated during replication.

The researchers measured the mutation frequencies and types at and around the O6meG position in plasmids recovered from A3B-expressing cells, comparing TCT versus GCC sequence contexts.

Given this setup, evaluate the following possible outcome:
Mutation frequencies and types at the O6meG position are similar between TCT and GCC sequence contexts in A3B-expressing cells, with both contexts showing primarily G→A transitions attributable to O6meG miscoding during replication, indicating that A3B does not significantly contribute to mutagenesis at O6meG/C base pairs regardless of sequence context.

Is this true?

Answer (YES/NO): NO